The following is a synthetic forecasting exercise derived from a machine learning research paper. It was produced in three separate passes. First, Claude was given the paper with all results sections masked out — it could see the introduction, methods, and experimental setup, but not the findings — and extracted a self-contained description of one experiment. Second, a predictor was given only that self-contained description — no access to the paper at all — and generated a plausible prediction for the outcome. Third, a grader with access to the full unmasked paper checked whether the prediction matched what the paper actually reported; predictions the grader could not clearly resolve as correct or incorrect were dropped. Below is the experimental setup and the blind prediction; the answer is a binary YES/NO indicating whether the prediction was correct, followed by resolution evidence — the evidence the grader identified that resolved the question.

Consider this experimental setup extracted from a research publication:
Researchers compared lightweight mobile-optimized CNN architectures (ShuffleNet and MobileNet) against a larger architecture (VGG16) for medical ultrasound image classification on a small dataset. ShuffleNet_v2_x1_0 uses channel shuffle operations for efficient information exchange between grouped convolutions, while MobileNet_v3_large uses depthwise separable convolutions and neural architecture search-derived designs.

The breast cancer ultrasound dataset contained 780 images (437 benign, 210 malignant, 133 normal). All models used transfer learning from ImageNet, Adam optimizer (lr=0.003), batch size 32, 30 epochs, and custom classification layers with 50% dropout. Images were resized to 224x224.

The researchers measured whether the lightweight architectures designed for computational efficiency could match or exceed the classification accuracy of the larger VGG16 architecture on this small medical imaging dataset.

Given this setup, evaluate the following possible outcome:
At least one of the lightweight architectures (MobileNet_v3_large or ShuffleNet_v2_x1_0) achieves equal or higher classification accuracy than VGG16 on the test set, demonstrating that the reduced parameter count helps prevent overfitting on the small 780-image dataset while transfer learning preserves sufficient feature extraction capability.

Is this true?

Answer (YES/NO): NO